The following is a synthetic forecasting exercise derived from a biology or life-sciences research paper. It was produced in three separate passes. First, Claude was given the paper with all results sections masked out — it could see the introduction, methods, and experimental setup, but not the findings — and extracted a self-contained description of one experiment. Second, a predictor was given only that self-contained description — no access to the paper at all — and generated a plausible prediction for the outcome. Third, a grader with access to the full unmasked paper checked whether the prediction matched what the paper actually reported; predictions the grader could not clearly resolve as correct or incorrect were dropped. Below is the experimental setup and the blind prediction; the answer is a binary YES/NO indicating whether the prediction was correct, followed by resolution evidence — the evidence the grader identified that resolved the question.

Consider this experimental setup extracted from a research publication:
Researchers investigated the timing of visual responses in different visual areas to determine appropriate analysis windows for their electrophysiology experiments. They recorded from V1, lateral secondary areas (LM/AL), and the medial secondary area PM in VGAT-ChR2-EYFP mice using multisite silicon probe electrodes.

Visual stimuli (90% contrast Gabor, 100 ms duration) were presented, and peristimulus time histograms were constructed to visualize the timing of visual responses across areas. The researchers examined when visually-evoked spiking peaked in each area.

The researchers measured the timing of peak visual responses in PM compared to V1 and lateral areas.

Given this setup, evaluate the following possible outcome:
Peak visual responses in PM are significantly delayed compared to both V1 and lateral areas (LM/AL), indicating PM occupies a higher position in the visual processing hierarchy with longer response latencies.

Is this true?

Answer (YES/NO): YES